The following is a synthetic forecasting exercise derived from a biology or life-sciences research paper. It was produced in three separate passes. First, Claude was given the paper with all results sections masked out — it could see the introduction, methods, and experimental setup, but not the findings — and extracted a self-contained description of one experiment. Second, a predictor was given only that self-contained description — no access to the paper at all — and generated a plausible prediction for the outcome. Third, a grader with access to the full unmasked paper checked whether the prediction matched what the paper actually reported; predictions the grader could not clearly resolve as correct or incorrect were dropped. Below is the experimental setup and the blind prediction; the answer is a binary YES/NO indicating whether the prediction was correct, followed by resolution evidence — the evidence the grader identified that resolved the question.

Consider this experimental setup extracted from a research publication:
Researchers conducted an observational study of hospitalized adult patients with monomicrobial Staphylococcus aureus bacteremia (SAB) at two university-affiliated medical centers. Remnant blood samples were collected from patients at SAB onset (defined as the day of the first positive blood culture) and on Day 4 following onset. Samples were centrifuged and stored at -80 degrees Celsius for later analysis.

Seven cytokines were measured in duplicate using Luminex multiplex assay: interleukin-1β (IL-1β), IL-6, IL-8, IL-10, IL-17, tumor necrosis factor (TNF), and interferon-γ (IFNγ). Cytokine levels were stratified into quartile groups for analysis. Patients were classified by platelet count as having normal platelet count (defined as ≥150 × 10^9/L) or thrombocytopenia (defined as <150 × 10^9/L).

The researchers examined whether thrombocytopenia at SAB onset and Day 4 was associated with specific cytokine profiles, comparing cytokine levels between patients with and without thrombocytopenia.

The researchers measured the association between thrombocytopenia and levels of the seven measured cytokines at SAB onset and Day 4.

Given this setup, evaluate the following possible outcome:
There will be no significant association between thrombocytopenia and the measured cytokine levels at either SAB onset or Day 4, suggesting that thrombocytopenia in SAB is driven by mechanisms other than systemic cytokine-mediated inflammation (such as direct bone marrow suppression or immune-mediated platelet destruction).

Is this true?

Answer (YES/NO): NO